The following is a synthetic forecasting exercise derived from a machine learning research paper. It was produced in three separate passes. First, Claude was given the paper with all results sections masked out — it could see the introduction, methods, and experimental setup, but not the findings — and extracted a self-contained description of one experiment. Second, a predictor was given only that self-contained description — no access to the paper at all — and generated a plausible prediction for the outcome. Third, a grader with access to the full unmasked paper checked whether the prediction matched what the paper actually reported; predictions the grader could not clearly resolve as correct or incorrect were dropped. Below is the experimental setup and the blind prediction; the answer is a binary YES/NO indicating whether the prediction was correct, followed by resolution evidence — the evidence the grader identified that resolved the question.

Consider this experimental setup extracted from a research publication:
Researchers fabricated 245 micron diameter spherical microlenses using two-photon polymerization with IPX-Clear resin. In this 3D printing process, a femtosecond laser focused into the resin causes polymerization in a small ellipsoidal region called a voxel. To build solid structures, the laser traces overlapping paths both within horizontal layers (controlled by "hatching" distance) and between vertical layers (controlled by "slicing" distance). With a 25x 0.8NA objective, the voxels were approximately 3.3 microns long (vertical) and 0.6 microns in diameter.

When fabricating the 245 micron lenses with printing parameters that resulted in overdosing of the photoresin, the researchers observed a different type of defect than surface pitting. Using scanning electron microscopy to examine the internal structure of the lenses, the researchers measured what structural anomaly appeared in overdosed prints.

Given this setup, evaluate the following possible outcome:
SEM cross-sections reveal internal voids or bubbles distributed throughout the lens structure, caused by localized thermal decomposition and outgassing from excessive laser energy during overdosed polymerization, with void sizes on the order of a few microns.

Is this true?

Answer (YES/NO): NO